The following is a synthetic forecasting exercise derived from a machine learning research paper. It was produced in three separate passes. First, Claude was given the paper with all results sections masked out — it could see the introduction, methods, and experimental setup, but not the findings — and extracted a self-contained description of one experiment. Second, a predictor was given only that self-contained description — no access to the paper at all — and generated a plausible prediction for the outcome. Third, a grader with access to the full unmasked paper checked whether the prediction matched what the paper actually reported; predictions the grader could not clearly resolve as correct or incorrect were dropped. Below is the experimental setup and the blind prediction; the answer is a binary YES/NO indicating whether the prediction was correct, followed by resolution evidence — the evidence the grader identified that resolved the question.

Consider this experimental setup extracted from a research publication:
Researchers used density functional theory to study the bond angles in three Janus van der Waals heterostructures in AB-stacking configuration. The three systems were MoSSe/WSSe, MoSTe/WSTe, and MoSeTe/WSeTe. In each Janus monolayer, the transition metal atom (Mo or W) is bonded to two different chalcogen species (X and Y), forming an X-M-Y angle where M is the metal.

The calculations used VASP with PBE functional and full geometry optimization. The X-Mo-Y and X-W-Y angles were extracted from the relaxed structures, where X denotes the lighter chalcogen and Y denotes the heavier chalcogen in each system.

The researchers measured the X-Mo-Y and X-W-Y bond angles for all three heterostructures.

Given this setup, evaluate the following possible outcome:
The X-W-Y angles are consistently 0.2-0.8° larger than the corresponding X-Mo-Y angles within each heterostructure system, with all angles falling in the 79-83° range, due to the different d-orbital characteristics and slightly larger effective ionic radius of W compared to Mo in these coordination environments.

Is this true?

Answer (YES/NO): NO